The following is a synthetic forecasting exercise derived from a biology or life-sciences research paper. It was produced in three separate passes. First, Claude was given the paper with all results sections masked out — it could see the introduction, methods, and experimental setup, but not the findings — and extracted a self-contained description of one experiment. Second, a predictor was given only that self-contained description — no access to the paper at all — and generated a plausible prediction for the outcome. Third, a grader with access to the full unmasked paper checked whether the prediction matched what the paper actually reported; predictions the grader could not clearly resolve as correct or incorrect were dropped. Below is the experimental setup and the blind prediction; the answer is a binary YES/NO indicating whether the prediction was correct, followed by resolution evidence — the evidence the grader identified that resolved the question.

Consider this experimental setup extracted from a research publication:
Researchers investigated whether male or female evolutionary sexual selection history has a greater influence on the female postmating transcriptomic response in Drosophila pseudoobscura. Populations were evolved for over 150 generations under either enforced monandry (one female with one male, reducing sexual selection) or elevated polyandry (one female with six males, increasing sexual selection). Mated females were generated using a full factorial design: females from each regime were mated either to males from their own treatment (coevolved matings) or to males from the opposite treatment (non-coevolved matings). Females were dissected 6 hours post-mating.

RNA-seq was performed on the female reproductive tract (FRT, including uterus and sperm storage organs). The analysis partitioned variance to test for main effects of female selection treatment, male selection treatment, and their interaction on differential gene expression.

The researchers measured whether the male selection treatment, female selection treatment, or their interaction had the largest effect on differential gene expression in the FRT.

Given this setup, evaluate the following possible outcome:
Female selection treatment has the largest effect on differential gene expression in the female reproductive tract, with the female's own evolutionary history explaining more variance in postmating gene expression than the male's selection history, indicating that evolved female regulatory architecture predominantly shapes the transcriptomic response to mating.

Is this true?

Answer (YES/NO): YES